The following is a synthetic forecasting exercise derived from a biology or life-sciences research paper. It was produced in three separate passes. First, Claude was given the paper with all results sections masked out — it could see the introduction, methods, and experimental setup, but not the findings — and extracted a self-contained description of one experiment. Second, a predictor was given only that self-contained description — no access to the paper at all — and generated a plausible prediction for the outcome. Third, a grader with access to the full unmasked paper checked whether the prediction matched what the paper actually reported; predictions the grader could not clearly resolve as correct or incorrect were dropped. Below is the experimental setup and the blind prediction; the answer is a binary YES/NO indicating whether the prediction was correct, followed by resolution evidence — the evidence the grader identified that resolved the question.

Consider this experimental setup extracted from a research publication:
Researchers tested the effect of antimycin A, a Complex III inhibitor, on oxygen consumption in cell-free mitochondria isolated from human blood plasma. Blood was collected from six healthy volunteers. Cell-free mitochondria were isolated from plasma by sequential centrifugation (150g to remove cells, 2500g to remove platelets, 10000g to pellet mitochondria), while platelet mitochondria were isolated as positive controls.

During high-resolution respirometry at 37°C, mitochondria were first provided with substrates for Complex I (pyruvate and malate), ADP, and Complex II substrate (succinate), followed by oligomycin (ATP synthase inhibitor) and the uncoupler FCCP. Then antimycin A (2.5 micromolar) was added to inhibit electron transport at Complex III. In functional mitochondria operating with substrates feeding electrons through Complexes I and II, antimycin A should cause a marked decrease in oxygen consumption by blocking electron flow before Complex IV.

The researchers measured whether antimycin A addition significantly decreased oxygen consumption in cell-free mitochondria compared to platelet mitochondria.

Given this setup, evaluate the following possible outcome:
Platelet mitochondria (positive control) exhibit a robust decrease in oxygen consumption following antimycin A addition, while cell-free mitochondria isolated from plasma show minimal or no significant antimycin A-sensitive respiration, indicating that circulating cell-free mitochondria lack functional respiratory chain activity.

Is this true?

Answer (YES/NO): YES